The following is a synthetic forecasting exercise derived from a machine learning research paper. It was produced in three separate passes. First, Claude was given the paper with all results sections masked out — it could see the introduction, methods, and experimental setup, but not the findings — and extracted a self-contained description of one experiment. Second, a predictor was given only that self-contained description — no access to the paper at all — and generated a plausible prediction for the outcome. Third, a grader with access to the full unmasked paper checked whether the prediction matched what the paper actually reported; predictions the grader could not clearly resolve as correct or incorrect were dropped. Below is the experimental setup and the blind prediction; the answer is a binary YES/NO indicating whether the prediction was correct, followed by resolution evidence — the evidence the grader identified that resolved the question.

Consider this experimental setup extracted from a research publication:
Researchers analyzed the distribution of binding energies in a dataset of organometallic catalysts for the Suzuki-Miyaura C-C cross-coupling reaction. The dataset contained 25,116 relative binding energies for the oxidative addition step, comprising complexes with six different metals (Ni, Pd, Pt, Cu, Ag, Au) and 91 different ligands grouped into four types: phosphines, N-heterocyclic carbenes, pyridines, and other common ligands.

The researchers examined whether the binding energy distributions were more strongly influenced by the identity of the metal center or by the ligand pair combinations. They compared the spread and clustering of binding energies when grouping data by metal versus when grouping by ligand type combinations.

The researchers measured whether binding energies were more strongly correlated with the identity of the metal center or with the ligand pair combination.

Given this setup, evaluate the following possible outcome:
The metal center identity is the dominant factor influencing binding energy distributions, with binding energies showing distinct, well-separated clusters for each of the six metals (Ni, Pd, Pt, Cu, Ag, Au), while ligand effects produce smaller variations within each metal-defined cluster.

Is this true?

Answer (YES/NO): YES